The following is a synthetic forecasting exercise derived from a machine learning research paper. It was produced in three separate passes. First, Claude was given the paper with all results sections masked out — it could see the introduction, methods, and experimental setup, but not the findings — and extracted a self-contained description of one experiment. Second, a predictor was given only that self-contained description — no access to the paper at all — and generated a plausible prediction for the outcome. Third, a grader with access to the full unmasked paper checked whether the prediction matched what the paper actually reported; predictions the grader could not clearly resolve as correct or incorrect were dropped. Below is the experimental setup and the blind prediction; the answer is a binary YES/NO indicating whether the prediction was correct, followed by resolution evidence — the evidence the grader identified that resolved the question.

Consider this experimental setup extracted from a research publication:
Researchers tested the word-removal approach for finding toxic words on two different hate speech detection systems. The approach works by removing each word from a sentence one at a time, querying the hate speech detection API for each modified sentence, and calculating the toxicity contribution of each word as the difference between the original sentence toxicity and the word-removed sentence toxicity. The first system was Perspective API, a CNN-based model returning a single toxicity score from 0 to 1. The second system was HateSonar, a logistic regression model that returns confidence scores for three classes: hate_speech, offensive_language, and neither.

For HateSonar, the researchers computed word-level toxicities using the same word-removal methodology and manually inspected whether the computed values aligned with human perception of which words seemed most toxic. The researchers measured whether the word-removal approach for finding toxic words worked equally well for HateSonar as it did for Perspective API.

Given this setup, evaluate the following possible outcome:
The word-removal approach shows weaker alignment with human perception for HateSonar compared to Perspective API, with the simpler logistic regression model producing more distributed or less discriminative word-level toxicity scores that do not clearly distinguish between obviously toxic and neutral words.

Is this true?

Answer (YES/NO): YES